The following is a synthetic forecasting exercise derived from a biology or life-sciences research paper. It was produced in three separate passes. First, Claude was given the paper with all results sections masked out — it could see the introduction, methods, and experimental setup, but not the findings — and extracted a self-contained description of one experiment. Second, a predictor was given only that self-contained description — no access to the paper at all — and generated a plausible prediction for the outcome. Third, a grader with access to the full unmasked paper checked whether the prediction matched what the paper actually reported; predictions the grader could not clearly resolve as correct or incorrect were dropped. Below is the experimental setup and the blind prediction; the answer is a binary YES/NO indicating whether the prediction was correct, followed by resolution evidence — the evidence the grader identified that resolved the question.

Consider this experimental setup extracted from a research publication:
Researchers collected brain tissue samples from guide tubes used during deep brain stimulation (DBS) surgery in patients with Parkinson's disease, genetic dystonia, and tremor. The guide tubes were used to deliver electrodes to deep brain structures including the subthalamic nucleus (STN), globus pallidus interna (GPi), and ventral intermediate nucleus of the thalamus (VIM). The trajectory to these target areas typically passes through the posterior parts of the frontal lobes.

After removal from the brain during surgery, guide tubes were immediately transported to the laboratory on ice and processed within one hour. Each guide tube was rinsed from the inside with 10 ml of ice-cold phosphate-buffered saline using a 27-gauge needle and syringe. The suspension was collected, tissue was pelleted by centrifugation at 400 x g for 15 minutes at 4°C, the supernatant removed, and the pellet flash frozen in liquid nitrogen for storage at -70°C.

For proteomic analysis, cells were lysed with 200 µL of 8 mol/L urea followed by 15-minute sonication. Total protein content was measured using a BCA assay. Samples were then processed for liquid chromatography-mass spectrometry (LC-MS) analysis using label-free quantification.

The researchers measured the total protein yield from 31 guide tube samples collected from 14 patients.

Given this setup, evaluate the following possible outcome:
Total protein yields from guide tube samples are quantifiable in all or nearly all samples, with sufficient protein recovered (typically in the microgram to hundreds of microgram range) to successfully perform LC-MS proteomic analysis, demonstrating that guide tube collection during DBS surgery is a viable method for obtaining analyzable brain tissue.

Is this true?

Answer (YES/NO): YES